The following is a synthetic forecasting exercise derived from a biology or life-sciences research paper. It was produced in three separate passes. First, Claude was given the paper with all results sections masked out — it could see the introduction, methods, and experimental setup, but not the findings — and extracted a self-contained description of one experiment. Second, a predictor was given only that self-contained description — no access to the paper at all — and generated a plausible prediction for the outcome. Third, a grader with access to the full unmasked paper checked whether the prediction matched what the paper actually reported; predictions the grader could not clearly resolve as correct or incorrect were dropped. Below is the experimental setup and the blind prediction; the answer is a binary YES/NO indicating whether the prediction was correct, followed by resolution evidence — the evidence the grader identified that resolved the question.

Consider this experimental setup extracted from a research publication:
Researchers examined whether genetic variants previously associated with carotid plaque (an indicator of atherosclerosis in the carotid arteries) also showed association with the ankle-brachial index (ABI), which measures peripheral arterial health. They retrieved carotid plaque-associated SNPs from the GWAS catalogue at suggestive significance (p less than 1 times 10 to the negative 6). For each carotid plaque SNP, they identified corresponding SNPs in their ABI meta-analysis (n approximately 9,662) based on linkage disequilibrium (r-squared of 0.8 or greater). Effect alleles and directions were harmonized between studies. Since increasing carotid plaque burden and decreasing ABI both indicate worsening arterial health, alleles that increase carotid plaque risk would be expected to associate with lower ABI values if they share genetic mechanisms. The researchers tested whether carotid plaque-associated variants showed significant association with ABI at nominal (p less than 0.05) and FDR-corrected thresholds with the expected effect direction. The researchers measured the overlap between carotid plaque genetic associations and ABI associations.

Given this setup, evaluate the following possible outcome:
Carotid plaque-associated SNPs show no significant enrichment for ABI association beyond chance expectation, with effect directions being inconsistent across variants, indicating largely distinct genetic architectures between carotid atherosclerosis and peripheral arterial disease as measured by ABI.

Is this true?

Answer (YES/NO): NO